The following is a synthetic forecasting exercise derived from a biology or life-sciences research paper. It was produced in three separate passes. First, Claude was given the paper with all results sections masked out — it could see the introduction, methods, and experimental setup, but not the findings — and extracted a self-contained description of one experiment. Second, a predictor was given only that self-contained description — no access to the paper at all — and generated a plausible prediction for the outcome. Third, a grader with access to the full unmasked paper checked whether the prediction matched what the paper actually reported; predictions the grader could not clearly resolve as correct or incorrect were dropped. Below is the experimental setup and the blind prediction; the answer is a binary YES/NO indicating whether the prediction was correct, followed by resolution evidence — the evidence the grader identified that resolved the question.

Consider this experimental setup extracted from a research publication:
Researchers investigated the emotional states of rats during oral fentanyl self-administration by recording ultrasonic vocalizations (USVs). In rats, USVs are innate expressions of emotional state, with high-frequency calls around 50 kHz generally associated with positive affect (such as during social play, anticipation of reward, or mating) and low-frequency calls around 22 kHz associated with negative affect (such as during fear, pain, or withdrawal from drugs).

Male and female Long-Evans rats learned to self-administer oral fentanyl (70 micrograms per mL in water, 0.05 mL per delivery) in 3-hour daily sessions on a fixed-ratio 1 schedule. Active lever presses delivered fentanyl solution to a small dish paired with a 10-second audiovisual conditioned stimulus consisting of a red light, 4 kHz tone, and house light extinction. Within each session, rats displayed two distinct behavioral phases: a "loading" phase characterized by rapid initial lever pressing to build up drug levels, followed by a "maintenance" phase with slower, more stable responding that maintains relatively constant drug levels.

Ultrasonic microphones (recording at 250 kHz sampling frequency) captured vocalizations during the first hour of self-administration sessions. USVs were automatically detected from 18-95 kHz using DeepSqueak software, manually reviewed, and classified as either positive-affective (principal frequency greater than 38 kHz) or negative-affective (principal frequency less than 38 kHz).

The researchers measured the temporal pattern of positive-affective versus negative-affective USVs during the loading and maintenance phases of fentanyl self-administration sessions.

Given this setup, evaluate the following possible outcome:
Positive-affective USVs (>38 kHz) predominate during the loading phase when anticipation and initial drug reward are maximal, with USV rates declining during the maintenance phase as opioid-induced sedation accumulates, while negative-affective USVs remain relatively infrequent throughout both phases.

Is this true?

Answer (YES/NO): NO